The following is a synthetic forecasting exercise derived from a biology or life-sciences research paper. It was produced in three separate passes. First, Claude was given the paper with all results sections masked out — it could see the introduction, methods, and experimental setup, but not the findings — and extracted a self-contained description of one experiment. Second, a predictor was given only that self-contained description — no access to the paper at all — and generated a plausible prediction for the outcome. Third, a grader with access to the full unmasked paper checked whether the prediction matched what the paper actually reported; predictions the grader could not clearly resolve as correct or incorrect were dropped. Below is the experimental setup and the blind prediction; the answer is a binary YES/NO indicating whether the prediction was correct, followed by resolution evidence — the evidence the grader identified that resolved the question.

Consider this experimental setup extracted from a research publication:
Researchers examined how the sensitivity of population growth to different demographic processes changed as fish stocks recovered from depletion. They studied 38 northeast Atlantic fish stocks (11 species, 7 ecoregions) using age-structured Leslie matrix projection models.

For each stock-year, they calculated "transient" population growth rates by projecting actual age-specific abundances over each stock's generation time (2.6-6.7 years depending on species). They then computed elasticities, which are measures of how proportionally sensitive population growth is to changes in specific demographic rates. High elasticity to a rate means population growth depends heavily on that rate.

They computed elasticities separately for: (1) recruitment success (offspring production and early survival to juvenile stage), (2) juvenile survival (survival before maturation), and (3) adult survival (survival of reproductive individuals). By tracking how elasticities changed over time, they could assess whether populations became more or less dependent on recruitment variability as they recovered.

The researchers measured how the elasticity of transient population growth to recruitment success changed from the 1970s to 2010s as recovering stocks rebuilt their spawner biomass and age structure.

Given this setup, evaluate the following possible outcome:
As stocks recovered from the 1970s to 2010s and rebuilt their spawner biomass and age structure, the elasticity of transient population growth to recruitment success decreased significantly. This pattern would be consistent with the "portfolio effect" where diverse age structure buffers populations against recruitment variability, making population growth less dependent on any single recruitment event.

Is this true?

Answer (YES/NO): YES